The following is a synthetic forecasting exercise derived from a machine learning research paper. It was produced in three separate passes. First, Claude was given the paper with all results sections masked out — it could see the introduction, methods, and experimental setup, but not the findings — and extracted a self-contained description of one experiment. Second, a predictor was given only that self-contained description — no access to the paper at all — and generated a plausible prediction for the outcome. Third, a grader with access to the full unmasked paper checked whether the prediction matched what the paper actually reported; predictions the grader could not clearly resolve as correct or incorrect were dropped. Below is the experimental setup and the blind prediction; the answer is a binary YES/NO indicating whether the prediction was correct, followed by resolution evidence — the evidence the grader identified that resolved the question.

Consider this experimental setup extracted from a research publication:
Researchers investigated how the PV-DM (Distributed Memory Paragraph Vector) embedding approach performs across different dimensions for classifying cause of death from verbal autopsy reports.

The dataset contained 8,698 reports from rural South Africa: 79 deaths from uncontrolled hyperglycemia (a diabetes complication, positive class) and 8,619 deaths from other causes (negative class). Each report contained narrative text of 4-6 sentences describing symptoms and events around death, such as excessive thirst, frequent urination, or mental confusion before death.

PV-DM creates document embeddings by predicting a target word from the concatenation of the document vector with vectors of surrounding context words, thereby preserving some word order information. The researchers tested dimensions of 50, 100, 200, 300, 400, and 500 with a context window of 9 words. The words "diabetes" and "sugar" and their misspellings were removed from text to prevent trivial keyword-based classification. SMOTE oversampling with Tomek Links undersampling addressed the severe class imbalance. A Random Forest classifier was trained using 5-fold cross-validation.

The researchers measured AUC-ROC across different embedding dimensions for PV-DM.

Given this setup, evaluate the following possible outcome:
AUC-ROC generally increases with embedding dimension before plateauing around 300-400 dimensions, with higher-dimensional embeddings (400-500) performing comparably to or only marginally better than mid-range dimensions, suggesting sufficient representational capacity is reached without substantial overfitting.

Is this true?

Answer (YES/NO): NO